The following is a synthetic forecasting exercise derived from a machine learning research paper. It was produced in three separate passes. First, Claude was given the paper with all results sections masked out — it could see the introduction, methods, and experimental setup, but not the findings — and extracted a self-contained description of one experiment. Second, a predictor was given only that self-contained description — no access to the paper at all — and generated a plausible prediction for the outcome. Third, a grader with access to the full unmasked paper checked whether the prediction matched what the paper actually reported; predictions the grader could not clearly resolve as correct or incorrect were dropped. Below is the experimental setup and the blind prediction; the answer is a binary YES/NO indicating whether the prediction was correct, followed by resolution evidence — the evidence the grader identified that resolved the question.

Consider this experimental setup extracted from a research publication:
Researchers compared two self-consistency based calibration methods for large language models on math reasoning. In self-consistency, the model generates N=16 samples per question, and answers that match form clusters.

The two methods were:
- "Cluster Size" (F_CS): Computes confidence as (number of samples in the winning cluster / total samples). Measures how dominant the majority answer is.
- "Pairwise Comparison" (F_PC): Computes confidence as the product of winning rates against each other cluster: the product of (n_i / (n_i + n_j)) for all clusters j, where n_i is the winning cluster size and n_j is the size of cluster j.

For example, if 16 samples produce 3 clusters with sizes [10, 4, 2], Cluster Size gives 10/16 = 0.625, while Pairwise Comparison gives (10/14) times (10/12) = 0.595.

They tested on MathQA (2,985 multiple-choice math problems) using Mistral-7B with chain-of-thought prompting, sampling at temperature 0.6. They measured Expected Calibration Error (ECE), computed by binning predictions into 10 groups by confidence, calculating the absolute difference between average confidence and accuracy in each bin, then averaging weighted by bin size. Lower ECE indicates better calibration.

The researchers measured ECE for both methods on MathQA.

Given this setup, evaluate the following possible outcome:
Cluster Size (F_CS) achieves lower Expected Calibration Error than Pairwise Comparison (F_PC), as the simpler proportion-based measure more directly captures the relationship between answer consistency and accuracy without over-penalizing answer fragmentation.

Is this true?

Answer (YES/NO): NO